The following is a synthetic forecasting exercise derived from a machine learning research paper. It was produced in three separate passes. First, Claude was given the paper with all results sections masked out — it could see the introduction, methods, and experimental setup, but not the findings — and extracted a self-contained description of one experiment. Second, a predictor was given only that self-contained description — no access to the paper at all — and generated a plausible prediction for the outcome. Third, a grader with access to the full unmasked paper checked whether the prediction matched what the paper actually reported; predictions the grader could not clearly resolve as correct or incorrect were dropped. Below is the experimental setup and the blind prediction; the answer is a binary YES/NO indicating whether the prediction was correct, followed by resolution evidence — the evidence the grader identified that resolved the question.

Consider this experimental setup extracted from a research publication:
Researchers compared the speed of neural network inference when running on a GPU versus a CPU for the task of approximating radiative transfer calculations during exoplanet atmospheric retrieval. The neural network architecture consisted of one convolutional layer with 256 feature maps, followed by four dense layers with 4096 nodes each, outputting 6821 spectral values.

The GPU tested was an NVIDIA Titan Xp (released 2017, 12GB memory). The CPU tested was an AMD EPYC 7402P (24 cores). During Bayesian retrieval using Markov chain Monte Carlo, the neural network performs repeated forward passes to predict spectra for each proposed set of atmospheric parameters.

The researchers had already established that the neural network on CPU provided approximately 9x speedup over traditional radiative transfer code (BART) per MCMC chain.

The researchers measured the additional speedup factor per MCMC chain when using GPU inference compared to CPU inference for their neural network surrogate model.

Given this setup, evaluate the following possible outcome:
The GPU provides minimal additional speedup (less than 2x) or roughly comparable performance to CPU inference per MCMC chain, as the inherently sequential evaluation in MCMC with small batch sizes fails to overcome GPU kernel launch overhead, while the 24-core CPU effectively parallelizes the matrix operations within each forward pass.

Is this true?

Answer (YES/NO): NO